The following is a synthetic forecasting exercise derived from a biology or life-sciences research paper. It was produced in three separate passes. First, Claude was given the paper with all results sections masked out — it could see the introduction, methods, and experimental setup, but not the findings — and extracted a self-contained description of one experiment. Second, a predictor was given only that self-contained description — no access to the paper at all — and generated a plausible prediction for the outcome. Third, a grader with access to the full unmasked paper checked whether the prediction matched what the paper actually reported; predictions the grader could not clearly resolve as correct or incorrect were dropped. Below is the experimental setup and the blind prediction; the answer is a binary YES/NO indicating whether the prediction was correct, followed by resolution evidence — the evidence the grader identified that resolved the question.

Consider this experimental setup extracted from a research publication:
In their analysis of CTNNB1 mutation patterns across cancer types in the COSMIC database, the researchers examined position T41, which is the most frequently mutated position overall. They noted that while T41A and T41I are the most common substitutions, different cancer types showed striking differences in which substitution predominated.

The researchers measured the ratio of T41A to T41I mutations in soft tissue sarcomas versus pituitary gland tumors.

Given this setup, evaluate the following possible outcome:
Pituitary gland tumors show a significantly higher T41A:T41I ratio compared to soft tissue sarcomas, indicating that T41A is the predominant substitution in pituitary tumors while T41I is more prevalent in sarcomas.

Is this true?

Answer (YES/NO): NO